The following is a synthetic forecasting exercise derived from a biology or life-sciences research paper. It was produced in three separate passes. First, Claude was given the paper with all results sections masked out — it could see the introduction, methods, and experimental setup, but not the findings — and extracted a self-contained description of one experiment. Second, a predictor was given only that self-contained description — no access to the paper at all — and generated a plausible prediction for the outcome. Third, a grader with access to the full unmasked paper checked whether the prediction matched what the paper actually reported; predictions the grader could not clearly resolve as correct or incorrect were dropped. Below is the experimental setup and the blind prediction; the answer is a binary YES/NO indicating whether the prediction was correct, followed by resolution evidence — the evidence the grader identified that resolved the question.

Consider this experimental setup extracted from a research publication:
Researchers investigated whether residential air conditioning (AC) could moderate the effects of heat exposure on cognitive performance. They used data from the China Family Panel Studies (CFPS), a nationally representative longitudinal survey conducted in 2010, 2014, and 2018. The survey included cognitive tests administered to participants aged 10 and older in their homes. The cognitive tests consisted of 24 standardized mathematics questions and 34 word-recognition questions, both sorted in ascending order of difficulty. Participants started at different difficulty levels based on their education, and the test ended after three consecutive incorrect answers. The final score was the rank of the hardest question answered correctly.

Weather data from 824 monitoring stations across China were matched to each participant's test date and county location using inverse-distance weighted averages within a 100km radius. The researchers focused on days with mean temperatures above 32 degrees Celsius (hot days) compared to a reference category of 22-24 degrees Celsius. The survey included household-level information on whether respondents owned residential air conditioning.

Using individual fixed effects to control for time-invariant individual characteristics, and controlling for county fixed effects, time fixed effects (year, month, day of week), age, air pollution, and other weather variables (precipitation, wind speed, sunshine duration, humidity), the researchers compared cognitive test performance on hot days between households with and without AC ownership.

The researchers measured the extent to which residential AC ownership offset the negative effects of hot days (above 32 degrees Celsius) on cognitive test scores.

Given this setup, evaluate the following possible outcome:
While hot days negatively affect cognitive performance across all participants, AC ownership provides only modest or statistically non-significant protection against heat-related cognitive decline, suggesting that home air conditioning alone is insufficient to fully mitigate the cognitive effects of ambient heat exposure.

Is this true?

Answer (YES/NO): NO